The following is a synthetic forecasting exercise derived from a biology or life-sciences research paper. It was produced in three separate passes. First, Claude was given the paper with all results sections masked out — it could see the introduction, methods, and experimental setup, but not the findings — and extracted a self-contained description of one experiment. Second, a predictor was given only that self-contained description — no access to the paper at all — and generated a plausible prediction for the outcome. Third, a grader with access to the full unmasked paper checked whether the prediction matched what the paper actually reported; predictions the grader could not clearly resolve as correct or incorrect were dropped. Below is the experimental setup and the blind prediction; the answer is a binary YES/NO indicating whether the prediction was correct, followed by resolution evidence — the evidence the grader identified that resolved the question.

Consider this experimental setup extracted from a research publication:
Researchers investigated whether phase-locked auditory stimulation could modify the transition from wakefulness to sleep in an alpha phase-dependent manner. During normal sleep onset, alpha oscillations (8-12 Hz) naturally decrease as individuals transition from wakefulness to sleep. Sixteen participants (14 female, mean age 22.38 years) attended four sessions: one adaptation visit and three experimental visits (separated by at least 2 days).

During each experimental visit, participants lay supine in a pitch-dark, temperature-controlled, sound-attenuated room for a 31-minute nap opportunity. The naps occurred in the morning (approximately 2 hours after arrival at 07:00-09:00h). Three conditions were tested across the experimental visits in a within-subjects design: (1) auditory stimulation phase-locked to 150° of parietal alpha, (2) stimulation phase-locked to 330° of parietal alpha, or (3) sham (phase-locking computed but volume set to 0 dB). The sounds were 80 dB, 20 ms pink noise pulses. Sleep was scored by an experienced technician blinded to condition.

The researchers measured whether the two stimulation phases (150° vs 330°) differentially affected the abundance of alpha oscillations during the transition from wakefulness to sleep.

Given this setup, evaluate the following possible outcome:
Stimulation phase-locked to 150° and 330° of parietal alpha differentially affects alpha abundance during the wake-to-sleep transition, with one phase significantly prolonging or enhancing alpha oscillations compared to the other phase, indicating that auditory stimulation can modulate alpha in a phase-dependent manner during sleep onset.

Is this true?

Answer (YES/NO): YES